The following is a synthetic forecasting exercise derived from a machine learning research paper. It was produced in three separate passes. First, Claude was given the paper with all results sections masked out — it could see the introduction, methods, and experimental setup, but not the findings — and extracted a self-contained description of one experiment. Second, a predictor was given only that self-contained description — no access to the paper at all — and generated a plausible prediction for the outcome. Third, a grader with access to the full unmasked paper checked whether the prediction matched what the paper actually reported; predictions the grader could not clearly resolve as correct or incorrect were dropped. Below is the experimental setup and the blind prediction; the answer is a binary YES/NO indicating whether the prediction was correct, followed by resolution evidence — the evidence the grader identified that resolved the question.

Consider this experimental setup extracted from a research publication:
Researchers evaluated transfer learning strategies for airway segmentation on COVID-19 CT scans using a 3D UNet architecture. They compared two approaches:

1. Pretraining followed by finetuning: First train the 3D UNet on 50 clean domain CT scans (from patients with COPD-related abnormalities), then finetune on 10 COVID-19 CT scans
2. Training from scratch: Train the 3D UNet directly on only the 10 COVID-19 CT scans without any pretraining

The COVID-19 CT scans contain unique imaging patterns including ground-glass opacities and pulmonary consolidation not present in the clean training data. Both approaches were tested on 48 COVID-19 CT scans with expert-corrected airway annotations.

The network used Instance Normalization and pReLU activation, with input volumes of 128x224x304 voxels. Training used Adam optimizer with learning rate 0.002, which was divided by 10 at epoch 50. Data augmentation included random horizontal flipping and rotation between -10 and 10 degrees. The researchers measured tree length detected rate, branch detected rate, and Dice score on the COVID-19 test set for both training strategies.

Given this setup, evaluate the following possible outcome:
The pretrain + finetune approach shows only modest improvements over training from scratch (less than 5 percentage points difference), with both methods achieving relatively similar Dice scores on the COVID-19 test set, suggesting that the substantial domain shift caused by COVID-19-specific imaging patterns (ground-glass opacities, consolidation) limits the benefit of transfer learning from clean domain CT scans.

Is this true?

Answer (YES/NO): YES